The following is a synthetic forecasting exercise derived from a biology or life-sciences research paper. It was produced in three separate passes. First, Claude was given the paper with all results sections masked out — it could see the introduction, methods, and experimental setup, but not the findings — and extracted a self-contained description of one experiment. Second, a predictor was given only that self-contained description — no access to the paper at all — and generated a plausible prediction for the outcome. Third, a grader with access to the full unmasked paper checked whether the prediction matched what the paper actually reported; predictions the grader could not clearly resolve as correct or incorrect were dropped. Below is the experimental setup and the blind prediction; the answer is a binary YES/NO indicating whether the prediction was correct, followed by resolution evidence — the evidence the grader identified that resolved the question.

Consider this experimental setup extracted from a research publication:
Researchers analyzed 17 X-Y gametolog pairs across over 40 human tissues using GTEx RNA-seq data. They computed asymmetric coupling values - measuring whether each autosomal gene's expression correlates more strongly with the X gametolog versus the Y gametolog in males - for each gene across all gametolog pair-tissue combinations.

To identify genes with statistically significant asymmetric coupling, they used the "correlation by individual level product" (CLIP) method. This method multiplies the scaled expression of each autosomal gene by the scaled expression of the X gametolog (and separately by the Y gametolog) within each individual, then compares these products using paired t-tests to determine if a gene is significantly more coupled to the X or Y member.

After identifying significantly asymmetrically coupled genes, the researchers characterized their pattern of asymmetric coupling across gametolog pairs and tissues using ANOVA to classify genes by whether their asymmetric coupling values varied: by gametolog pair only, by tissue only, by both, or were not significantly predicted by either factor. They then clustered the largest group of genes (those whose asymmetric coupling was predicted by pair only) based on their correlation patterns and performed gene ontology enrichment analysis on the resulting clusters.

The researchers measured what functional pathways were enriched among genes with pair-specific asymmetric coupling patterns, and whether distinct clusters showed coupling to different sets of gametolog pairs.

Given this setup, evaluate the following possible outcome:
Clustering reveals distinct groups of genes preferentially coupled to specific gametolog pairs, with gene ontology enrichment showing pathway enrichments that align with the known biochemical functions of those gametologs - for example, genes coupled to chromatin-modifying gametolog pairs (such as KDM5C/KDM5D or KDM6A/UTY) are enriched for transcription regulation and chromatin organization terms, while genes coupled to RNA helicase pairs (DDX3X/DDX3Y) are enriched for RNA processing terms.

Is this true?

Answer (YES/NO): YES